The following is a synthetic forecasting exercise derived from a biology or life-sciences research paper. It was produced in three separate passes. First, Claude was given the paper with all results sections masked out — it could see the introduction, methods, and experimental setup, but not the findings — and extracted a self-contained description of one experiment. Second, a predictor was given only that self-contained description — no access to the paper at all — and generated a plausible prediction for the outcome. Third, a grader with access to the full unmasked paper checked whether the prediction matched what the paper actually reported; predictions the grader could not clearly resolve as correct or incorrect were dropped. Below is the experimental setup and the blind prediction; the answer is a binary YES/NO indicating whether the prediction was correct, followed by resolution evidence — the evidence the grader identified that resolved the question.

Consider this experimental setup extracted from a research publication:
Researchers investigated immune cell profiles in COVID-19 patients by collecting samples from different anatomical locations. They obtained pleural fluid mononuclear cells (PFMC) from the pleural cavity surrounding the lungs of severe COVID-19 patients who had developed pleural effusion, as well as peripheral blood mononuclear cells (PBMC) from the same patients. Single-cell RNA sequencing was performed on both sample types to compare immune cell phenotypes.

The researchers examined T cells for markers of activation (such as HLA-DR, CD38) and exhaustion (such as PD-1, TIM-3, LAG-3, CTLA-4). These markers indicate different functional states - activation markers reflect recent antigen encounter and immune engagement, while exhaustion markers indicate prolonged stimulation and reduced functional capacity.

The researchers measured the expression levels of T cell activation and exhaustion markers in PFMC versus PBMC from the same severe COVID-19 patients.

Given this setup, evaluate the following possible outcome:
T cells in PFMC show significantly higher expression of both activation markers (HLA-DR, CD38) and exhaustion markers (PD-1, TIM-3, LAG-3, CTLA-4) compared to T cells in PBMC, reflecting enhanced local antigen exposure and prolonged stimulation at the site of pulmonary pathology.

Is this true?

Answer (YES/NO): YES